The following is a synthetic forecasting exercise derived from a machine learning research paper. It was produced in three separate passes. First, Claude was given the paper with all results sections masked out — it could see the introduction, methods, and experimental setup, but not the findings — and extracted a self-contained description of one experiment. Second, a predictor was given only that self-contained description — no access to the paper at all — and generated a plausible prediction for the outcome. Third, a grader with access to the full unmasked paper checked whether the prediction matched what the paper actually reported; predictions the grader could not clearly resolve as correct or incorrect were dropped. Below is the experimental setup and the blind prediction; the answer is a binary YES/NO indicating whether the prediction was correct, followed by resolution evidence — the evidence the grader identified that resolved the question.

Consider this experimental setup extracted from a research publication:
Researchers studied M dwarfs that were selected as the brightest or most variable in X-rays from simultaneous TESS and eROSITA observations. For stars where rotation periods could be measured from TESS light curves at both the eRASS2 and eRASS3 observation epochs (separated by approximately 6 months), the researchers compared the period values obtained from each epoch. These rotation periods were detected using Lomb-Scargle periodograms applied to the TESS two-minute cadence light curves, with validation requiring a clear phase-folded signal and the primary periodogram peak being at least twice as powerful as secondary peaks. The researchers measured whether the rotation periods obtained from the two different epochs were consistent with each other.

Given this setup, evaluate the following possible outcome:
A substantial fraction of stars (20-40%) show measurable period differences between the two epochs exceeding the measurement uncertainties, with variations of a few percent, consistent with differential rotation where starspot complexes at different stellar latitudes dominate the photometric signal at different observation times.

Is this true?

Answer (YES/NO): NO